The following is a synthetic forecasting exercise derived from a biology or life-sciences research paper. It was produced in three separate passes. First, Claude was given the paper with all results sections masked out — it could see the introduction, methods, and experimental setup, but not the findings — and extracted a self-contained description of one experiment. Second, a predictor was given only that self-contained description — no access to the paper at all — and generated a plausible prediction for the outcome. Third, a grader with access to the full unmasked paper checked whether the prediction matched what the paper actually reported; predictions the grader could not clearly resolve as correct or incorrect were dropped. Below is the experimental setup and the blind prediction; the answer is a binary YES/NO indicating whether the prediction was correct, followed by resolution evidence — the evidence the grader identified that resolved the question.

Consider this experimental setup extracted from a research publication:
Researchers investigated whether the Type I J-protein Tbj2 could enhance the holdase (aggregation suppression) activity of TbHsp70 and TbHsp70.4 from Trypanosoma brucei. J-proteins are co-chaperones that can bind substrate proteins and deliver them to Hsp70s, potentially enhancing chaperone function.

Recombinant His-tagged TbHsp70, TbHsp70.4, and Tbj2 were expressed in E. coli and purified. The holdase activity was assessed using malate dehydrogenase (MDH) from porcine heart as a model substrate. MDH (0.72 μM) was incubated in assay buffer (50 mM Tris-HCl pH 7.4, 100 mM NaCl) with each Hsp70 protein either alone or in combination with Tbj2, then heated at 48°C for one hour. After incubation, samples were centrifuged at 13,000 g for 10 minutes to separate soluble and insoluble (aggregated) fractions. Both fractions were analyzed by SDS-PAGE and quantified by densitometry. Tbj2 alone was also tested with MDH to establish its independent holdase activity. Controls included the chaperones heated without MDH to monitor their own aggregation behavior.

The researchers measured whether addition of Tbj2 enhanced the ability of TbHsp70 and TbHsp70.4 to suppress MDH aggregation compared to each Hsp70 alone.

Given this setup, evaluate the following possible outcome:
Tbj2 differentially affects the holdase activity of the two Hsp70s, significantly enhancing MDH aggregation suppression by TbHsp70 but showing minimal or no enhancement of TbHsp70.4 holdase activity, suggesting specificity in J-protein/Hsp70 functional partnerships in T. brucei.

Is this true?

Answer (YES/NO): NO